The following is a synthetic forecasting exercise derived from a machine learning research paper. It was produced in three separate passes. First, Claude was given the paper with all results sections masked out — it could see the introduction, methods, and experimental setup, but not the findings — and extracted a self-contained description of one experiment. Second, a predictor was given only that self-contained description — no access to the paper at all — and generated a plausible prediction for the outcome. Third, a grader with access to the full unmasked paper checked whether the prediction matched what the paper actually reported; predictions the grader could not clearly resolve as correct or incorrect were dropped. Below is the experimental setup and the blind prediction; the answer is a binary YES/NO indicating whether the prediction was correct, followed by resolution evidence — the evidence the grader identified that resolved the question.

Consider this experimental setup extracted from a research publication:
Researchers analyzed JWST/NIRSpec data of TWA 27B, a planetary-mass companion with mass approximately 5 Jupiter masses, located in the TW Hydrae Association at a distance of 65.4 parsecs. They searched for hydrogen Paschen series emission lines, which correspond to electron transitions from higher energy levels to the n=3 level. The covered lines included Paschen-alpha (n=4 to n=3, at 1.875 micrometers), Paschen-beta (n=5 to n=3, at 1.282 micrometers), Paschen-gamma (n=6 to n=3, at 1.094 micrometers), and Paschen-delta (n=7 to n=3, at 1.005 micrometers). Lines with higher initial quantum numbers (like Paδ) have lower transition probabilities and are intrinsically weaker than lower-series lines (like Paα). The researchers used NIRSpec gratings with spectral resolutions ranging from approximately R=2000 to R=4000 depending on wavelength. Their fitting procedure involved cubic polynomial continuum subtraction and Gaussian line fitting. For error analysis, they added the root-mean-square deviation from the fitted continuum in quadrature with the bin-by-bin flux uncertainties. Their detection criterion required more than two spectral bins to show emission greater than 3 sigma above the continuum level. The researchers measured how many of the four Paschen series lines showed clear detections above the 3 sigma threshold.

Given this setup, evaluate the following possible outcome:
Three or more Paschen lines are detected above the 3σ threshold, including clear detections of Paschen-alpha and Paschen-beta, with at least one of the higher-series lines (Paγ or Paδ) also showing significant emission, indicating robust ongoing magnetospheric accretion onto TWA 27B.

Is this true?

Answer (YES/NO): YES